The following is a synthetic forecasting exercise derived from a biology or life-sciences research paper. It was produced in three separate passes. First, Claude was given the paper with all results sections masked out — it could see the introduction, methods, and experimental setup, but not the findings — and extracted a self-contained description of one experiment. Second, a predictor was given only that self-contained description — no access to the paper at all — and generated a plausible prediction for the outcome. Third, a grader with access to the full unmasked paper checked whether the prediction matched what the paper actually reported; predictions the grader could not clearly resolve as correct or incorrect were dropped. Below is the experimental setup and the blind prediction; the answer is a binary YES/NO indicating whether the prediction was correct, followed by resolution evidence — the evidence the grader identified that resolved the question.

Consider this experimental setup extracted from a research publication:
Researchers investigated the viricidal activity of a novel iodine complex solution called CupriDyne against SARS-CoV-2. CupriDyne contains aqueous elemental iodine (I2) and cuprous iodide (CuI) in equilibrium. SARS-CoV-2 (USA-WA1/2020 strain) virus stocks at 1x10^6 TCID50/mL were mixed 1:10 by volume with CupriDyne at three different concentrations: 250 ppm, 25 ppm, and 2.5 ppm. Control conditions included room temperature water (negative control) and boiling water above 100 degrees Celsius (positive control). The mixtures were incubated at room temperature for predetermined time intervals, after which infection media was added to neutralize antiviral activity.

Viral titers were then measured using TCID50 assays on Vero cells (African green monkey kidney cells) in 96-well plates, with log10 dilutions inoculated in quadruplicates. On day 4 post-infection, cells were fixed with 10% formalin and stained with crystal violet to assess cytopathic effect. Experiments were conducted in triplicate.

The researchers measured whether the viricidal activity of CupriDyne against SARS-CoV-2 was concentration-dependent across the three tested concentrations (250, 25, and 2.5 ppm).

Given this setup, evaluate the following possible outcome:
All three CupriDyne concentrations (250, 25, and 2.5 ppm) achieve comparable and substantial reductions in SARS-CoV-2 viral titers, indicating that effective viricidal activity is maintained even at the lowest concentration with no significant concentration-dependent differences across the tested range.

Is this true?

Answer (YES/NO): NO